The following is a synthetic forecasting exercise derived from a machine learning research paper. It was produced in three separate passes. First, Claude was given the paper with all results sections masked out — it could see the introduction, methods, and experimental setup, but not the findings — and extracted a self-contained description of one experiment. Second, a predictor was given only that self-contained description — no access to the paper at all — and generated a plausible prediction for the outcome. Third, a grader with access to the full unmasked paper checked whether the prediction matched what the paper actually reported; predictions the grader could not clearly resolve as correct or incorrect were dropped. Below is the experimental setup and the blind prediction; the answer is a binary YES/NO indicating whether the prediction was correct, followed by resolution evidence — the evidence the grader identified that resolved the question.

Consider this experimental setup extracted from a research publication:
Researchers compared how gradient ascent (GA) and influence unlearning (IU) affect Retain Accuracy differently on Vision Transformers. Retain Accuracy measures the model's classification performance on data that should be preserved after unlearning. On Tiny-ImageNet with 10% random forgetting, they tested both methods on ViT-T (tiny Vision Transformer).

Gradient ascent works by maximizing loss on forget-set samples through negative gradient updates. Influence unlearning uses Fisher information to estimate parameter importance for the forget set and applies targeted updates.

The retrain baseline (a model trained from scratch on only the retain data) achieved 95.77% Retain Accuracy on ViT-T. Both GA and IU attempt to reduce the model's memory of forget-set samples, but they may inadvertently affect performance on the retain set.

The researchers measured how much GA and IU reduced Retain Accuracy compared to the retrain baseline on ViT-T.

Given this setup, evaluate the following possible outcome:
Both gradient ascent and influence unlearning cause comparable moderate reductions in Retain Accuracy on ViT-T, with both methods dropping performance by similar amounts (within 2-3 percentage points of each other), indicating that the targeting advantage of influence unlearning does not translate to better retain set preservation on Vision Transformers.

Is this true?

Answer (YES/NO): NO